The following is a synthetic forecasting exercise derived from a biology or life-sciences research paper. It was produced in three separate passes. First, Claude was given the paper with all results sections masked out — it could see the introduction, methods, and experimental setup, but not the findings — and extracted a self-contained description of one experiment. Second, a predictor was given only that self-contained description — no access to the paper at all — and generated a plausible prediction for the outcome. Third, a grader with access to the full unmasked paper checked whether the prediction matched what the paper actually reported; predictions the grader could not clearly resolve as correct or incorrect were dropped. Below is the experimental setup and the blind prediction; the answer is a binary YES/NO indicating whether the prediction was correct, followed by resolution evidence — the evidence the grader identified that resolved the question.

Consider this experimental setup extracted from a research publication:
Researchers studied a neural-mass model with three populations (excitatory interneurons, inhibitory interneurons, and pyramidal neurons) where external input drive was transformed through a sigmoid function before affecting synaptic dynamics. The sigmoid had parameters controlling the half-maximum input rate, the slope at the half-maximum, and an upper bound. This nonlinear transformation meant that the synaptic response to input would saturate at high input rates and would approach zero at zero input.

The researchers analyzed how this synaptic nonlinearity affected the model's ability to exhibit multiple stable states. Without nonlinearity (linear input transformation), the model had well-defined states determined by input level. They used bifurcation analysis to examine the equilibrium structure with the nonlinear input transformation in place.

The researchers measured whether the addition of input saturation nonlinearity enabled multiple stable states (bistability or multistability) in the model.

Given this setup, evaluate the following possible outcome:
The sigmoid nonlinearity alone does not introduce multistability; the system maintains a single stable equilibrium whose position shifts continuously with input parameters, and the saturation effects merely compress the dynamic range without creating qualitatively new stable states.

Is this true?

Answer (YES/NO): NO